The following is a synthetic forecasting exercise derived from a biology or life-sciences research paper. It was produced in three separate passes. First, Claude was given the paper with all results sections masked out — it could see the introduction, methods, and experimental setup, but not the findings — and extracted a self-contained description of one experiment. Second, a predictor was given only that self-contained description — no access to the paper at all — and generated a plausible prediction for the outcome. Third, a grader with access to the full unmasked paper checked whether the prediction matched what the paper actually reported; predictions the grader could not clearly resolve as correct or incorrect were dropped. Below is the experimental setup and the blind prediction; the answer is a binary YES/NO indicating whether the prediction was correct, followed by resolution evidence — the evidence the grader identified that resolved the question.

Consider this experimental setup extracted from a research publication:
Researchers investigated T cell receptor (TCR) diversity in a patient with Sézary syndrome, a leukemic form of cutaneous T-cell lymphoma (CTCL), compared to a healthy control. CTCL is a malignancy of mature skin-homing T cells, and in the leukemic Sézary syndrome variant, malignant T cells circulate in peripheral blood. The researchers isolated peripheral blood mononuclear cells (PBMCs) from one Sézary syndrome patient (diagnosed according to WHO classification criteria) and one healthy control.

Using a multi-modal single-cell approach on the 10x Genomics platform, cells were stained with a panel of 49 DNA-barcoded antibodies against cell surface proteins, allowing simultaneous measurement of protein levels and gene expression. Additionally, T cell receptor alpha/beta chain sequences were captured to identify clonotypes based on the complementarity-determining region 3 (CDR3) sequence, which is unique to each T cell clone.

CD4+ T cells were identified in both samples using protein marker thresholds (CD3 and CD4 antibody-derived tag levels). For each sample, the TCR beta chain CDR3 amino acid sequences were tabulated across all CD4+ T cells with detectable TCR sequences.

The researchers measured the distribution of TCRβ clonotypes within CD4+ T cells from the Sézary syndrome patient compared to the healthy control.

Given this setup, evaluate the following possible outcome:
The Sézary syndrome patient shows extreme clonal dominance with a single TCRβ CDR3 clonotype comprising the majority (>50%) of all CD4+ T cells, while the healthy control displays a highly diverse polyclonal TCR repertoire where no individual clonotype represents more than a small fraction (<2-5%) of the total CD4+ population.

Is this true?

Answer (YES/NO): NO